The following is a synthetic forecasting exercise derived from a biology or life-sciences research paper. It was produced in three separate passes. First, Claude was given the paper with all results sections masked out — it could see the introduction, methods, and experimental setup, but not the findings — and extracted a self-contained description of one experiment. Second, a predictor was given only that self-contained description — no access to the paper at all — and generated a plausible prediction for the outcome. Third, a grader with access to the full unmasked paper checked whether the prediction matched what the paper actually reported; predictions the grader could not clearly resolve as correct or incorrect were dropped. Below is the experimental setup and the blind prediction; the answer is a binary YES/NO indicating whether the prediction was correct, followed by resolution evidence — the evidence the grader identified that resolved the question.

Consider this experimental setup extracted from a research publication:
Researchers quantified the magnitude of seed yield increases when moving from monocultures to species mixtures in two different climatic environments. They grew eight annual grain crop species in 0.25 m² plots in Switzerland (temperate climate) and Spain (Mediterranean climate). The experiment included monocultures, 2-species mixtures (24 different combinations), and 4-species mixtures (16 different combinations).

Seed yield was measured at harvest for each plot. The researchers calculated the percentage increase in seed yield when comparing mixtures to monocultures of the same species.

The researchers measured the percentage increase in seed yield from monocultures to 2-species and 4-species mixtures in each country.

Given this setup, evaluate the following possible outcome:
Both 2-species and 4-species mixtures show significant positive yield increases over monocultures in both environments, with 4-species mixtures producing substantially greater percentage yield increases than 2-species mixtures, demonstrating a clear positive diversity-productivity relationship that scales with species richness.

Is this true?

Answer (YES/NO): YES